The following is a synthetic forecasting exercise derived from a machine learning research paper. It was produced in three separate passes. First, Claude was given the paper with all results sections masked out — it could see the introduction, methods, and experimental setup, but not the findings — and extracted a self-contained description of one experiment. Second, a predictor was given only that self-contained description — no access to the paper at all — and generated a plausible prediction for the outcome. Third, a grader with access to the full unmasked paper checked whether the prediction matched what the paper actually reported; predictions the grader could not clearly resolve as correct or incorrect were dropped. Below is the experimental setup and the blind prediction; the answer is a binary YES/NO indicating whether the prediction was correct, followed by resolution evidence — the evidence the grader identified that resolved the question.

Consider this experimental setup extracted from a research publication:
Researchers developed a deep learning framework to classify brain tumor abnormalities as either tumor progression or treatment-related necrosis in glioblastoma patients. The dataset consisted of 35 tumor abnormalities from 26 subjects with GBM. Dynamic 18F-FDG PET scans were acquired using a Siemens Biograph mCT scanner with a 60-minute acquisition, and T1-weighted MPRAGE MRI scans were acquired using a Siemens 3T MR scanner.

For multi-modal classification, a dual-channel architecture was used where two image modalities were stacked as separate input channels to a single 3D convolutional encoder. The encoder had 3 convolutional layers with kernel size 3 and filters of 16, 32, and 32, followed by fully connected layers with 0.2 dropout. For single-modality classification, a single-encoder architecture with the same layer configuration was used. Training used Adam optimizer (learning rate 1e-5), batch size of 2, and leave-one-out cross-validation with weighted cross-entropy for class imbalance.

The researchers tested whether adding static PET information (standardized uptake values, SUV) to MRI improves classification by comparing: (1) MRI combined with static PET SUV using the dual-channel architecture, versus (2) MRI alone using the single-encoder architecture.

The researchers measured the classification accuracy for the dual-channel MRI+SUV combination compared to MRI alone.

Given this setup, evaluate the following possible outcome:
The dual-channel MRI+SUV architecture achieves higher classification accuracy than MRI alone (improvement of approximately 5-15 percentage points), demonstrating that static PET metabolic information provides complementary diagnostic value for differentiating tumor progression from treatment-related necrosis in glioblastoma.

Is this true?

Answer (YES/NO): NO